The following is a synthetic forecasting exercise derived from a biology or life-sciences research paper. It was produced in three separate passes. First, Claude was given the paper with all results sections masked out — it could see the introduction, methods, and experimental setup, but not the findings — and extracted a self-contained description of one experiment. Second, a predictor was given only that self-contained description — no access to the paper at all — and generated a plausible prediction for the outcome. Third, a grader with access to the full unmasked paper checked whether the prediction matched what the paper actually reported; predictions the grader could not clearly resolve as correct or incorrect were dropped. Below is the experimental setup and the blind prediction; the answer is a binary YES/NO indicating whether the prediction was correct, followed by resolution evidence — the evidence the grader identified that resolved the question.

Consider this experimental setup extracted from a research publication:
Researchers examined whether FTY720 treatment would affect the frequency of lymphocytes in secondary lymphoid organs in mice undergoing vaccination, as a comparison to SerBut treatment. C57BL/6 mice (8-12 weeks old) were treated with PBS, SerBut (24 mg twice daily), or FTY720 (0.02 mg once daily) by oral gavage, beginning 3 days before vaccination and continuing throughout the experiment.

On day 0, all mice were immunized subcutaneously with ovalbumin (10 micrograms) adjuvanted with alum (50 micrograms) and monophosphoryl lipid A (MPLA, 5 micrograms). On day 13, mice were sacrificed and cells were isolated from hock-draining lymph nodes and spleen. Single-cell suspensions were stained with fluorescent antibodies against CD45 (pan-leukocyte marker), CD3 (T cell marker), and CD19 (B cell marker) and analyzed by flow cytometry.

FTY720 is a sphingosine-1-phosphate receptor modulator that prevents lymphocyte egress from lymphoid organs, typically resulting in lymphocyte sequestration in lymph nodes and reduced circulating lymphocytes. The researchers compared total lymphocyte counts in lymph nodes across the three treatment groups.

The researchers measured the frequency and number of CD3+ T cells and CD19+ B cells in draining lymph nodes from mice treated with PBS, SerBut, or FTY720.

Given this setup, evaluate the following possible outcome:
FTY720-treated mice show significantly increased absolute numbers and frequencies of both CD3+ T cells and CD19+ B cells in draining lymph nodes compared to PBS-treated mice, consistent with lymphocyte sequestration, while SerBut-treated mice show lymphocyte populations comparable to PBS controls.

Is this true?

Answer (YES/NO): NO